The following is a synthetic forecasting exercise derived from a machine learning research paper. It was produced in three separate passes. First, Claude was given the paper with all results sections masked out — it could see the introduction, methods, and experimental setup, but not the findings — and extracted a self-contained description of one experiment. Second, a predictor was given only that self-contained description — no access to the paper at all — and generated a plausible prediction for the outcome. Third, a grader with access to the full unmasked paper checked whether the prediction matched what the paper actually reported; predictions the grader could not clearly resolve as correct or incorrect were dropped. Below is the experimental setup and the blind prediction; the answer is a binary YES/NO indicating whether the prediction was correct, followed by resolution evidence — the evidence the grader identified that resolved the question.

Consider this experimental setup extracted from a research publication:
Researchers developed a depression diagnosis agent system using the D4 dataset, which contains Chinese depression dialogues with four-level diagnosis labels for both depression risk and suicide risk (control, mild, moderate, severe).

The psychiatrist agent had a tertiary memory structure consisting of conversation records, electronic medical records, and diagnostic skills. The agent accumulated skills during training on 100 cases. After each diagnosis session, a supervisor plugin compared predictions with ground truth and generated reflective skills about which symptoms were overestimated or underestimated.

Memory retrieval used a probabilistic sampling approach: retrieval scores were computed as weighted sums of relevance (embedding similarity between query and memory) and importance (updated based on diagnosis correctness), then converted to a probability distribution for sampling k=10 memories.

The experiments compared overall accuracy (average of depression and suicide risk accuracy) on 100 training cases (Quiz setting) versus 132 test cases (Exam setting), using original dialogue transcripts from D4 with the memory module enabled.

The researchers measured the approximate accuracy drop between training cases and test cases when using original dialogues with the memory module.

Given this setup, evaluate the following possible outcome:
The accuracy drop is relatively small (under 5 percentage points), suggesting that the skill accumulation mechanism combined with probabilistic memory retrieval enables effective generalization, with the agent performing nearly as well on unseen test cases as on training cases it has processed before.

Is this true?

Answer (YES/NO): NO